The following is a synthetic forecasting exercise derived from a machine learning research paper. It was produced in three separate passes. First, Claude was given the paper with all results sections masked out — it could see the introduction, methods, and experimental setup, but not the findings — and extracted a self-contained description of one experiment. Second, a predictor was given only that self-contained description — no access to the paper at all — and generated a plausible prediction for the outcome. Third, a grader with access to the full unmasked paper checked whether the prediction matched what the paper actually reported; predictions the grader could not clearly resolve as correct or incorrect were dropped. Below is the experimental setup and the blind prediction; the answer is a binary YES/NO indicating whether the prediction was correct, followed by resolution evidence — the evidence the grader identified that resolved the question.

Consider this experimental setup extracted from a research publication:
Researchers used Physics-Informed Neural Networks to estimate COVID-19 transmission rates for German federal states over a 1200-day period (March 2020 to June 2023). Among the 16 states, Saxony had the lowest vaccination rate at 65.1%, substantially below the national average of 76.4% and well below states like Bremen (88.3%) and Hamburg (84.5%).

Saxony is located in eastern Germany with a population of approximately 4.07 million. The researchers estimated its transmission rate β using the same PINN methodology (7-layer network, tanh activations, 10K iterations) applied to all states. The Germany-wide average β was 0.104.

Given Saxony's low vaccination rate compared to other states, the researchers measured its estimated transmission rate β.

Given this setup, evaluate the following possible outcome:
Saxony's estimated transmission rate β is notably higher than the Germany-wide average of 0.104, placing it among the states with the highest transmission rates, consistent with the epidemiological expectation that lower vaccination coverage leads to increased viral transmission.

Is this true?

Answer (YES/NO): NO